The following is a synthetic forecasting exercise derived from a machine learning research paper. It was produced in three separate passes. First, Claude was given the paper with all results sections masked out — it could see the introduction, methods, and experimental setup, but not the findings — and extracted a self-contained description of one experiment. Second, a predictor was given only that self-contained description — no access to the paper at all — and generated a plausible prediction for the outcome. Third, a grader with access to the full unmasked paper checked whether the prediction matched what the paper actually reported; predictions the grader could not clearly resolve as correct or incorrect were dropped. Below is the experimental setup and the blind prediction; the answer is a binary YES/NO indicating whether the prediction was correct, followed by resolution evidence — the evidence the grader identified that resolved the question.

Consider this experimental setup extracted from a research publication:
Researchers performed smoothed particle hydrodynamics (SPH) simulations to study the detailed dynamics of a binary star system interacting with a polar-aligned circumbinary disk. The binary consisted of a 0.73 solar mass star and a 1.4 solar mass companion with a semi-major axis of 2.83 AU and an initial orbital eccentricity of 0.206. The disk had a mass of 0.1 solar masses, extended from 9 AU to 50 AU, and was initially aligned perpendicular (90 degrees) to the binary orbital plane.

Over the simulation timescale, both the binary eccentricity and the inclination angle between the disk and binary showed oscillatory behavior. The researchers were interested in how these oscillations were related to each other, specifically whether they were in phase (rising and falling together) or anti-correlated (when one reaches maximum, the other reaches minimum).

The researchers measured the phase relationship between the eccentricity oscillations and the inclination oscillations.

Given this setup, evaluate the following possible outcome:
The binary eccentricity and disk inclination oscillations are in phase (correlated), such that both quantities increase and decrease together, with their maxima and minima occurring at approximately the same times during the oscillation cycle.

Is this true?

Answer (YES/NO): NO